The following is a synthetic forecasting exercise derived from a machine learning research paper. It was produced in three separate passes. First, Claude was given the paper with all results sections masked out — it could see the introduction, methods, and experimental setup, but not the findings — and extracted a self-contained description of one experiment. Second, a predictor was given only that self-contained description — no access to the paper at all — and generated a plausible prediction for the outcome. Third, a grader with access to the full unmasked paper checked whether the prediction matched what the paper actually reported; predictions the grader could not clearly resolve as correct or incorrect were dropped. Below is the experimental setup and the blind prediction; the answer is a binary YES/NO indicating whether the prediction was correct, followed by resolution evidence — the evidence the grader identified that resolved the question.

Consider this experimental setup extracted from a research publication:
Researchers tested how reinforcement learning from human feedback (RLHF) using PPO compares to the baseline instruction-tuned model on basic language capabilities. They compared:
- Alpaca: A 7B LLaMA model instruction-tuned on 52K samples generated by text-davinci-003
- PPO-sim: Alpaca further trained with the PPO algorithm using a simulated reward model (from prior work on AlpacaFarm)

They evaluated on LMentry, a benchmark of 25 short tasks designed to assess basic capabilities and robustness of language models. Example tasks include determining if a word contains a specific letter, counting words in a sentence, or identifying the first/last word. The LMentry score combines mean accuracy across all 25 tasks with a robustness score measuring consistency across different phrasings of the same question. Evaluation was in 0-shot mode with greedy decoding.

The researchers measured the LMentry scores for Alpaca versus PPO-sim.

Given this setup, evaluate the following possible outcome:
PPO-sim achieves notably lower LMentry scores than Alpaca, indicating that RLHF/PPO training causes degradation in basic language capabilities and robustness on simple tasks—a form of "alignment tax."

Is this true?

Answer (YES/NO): YES